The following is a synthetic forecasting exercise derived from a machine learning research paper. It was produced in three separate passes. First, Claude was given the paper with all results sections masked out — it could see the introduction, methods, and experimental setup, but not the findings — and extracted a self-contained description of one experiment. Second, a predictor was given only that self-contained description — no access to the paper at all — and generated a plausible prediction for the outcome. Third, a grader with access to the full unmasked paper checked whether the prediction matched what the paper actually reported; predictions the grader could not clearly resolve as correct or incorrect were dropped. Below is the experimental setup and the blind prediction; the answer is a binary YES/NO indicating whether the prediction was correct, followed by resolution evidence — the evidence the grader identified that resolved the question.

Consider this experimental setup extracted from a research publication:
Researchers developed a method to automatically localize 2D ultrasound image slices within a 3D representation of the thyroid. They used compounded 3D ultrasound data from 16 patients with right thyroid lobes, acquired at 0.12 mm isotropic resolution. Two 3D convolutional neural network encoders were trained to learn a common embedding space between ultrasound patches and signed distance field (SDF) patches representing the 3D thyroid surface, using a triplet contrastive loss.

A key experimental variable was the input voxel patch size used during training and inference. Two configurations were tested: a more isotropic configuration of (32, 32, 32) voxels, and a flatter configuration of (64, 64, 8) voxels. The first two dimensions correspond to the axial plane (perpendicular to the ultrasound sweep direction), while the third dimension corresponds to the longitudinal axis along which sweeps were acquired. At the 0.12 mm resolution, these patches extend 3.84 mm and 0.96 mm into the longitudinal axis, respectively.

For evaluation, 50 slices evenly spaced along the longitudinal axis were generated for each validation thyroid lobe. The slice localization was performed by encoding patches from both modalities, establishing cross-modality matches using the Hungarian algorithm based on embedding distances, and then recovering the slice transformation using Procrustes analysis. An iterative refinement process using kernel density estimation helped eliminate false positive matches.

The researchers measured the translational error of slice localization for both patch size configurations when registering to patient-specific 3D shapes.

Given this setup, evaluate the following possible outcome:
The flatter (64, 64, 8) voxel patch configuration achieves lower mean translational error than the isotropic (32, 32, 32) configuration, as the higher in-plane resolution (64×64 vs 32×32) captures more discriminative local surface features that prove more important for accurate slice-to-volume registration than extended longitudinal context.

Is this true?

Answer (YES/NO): YES